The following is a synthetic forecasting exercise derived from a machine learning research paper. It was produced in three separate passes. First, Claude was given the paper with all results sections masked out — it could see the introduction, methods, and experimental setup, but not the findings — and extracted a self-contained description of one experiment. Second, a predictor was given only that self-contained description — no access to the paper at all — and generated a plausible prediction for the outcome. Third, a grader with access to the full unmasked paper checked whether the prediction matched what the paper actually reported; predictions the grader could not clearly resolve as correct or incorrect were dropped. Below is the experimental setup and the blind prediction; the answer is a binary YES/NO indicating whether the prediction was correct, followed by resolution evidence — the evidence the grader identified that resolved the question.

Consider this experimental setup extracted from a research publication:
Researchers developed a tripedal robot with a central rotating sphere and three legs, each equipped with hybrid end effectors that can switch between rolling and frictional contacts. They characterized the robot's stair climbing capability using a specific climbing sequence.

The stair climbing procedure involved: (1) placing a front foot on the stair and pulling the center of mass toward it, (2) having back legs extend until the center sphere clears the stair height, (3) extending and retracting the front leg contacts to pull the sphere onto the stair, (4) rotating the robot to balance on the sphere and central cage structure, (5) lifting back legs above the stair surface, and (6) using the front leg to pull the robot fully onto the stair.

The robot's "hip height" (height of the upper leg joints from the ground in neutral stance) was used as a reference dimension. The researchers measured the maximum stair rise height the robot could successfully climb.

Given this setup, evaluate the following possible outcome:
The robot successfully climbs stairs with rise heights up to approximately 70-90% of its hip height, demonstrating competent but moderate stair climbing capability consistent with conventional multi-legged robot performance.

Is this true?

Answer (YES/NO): NO